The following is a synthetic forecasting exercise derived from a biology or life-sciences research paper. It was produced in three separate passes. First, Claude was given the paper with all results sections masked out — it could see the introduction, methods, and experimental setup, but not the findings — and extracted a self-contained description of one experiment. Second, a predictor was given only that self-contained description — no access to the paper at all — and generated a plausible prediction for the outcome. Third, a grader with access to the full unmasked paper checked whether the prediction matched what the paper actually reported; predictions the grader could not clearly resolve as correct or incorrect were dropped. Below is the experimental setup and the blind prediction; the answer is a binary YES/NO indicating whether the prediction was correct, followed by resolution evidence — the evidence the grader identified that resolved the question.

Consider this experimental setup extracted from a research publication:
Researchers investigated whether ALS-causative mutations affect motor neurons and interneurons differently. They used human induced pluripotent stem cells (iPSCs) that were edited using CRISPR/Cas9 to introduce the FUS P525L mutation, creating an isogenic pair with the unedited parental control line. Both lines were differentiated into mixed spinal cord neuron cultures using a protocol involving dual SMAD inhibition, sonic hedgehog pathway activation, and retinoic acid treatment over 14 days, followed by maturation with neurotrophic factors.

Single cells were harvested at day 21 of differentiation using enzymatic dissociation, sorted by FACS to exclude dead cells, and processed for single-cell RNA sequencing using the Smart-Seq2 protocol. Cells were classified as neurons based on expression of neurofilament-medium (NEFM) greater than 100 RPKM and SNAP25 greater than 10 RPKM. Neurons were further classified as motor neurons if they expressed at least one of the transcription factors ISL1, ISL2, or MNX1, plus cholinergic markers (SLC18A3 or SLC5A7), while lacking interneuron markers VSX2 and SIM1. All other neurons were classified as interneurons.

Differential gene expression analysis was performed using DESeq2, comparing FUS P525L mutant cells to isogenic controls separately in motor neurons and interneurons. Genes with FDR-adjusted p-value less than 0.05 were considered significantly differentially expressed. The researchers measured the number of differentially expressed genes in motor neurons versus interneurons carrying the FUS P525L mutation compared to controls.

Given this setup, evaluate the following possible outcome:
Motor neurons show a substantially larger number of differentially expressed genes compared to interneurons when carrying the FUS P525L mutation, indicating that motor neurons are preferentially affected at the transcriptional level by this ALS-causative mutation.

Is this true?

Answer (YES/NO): YES